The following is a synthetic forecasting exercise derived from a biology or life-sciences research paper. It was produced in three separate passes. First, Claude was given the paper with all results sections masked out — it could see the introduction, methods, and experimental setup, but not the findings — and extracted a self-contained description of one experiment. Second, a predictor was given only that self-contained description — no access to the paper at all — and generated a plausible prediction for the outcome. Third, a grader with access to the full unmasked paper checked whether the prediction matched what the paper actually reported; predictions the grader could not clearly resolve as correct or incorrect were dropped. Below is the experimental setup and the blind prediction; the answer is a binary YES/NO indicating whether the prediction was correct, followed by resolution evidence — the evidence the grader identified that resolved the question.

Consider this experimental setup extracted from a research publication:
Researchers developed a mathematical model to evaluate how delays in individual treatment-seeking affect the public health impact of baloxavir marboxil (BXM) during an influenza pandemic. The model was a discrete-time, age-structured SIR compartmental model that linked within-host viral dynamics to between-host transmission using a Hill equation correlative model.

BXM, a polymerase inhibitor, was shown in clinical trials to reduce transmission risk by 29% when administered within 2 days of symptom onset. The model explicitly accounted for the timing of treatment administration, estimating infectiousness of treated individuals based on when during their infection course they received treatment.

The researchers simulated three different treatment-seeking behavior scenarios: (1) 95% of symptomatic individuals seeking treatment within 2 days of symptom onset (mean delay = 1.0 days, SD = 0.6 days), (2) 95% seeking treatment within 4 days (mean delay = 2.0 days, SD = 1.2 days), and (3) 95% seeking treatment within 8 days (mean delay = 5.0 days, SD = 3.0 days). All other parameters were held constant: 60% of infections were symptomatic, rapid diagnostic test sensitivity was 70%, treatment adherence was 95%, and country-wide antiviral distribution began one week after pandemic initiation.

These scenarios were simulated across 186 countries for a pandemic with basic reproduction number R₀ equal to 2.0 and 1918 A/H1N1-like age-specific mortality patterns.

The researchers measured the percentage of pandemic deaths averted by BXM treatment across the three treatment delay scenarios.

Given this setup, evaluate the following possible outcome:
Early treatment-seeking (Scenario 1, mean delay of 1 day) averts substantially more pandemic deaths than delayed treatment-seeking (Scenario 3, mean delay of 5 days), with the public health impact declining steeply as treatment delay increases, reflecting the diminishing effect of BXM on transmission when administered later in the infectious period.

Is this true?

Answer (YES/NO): NO